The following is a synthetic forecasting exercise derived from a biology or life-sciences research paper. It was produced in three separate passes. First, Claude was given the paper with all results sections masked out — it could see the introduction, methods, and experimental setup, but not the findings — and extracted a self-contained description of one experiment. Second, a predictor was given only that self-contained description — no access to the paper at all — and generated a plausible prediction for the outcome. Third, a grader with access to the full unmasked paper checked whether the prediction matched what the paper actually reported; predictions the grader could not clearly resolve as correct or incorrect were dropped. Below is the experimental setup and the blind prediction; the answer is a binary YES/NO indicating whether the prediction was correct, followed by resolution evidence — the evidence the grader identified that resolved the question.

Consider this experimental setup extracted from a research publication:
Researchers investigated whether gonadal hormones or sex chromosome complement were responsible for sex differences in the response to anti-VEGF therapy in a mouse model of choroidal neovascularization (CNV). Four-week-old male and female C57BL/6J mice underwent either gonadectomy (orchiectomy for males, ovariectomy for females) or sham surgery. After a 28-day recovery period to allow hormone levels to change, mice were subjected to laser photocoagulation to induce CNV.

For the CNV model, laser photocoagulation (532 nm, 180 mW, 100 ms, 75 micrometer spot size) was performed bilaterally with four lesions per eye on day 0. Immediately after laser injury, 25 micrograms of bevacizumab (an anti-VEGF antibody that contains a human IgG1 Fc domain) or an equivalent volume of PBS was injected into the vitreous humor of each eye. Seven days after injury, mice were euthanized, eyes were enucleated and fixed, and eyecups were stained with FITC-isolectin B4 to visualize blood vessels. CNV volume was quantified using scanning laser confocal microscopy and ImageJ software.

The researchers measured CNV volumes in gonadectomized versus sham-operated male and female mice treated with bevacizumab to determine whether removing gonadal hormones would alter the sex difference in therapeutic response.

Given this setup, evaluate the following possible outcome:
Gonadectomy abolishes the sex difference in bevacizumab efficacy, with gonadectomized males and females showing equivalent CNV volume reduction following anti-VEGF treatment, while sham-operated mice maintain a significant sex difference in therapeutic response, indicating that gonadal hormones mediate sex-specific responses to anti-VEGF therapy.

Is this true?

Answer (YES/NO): NO